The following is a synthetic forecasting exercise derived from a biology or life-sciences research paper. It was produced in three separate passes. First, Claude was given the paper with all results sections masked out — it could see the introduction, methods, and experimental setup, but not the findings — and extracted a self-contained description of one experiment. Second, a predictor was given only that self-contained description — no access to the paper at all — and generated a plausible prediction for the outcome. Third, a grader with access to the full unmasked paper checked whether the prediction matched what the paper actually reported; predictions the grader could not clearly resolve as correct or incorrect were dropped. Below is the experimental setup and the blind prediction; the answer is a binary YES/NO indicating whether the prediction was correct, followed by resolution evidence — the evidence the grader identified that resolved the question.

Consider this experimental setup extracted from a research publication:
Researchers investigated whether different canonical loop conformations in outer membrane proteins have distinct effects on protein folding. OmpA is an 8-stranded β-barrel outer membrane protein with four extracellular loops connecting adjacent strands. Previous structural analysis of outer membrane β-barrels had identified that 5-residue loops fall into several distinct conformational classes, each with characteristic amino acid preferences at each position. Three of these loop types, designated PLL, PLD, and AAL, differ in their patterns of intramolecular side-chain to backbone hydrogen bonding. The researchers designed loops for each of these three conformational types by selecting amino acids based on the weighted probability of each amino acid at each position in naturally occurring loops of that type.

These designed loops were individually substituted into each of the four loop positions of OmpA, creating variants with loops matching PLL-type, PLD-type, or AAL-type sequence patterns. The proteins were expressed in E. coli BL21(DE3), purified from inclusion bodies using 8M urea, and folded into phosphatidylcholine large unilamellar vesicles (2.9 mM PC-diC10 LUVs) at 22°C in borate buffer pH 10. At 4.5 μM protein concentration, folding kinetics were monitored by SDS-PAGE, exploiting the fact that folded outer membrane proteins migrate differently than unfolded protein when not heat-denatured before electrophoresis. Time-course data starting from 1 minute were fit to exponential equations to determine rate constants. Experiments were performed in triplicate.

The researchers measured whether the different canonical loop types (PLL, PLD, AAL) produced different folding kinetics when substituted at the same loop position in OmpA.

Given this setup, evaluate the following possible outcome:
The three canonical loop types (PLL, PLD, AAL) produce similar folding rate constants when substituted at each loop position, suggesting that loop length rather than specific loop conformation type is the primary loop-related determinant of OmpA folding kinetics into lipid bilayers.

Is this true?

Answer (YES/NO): NO